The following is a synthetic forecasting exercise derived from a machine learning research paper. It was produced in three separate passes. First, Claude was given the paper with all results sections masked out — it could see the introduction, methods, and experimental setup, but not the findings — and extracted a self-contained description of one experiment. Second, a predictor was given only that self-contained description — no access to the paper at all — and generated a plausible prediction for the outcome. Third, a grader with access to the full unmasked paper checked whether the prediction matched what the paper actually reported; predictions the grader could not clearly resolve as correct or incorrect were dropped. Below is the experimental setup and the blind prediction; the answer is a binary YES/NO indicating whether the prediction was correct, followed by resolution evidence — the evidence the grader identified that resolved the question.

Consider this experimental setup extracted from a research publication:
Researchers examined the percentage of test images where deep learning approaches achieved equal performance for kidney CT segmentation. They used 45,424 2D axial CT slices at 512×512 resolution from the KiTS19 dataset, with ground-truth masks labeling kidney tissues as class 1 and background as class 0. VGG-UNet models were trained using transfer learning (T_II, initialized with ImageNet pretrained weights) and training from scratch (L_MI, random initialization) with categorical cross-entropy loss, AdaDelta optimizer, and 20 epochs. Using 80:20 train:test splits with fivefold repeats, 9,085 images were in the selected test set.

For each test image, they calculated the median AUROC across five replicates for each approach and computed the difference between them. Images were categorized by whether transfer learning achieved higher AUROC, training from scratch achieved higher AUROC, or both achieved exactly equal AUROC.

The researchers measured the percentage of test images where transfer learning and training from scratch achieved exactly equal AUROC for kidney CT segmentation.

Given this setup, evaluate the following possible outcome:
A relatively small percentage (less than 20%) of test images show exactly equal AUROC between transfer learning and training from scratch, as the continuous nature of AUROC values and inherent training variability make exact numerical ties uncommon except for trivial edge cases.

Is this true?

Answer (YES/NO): NO